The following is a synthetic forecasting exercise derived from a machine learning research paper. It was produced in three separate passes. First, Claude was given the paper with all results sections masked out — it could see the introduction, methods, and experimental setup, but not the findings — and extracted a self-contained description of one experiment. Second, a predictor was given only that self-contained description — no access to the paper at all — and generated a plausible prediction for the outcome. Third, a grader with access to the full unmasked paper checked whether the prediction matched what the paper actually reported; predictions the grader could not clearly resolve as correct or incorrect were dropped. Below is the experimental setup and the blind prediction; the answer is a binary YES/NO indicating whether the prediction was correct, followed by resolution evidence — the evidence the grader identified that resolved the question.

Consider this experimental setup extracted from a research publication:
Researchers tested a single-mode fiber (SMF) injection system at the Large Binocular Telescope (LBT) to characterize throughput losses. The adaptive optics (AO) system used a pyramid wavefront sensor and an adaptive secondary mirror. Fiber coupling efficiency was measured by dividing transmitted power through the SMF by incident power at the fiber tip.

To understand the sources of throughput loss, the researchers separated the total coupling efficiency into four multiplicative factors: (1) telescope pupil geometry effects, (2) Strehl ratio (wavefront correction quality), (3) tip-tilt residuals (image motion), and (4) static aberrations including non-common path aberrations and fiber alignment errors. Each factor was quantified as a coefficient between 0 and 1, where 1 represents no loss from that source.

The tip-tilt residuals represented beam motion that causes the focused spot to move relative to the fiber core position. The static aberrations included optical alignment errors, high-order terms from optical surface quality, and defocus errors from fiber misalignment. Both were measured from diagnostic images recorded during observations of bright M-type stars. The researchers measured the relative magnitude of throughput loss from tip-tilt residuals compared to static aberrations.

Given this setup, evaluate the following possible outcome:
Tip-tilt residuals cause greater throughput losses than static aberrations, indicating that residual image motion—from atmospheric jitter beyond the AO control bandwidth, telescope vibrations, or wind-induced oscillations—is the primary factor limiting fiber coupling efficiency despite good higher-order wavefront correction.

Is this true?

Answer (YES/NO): NO